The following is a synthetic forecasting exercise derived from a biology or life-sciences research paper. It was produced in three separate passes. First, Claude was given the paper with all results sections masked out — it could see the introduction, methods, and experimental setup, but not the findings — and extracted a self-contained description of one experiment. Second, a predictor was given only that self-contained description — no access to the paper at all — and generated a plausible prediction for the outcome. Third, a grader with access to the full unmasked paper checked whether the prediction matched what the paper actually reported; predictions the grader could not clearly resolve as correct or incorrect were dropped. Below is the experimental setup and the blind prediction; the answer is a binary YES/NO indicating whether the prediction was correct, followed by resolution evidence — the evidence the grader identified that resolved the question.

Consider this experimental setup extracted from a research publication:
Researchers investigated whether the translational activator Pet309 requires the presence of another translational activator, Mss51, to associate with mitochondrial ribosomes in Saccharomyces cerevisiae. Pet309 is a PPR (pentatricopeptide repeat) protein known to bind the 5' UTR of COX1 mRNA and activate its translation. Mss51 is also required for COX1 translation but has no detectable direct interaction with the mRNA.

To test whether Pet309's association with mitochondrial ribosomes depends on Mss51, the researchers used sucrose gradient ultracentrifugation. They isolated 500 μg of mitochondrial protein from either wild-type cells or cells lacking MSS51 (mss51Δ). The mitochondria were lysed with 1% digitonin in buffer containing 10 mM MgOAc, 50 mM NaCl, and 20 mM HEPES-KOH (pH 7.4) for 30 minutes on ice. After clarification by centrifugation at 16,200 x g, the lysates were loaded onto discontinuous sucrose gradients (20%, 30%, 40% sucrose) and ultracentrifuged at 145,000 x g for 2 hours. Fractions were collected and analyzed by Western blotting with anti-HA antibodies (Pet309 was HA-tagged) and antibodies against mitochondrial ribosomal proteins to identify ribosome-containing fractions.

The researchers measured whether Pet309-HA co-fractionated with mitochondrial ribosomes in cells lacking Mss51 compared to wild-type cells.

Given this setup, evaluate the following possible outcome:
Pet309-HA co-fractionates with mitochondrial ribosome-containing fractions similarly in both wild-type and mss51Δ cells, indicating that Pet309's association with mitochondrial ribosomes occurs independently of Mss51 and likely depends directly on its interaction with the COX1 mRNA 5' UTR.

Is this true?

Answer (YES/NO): NO